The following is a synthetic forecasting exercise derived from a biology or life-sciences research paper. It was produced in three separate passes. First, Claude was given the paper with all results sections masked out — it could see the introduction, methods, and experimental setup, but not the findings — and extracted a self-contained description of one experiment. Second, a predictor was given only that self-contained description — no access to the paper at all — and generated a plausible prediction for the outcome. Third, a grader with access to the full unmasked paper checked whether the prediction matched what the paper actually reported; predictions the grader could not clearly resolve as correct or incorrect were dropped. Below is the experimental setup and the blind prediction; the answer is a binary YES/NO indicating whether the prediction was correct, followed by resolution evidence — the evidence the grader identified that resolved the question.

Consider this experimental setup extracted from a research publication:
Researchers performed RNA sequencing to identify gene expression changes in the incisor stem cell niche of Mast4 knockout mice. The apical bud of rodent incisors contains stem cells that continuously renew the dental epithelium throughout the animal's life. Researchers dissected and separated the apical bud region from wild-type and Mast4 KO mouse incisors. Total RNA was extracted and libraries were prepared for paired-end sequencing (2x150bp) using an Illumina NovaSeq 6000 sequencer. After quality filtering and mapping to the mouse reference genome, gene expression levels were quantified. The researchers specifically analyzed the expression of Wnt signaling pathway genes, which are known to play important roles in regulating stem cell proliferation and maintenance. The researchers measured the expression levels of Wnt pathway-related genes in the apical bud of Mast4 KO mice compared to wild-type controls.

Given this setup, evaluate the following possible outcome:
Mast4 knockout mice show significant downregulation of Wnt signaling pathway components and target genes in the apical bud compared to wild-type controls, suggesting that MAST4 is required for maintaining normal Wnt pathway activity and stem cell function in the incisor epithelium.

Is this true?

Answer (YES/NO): YES